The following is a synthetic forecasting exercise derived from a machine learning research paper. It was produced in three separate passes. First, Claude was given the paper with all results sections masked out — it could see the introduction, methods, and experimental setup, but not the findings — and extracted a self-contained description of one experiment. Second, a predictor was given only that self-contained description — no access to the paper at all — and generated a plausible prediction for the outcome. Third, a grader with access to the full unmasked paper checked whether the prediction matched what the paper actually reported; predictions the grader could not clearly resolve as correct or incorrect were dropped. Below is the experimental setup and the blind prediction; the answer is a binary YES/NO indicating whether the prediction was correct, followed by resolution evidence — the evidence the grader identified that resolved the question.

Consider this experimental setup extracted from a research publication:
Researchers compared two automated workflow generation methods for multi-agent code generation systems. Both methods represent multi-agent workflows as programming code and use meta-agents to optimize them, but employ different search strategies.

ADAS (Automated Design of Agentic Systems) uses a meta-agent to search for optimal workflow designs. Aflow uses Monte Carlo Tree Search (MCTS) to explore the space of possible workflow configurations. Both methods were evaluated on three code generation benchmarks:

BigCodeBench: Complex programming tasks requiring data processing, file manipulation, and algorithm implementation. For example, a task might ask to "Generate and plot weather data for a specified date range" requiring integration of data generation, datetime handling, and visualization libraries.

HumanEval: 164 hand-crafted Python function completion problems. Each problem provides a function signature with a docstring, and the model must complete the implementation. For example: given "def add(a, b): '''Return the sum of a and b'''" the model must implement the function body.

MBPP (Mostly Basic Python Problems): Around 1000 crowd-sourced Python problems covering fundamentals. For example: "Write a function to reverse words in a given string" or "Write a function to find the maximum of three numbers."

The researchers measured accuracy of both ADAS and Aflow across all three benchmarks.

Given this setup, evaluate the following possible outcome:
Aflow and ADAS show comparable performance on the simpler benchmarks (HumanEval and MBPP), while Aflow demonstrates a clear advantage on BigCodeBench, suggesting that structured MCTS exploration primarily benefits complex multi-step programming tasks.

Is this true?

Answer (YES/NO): NO